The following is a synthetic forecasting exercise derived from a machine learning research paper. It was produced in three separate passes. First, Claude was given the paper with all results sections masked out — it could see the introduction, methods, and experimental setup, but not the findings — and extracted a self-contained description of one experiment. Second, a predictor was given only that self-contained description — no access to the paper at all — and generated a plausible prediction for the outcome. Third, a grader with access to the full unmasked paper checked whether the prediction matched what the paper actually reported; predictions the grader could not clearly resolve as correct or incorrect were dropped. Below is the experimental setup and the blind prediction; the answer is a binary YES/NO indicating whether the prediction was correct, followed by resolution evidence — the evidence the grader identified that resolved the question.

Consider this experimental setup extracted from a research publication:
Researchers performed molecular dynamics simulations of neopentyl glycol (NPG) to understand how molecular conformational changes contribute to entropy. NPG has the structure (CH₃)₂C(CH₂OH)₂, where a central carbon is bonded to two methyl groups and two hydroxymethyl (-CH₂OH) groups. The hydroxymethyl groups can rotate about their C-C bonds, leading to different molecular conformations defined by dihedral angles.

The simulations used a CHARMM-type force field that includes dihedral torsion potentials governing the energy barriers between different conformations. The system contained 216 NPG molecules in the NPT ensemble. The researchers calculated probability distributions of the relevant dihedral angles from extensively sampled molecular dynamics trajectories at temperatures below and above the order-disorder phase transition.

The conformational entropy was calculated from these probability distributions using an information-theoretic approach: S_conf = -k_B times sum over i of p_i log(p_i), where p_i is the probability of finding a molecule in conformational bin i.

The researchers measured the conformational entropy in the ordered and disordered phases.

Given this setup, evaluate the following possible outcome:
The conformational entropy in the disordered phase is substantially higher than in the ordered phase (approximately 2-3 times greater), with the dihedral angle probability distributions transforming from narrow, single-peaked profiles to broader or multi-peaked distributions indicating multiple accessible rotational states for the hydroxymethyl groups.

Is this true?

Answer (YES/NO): NO